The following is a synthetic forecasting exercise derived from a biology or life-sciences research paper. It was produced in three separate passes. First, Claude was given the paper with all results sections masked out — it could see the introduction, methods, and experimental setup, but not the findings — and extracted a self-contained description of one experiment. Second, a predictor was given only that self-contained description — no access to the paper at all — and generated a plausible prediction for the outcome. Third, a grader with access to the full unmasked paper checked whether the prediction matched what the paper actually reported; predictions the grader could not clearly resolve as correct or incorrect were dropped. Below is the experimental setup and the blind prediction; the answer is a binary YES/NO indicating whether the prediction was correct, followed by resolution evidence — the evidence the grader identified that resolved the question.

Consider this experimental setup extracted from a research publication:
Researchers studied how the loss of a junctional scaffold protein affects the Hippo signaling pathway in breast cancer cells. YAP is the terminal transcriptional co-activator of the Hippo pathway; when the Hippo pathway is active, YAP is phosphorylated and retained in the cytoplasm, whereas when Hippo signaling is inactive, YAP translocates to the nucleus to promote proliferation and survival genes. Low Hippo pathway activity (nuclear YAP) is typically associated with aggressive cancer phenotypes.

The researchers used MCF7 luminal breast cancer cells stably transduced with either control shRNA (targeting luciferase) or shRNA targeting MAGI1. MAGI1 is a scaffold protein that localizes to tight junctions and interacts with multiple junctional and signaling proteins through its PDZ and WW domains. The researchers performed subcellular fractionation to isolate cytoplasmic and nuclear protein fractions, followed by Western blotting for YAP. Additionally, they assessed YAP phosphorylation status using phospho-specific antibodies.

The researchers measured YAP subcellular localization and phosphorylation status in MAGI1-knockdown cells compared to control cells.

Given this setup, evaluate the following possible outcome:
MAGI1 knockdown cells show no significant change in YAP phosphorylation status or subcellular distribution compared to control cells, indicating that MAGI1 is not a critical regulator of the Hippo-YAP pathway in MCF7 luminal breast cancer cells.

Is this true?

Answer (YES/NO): NO